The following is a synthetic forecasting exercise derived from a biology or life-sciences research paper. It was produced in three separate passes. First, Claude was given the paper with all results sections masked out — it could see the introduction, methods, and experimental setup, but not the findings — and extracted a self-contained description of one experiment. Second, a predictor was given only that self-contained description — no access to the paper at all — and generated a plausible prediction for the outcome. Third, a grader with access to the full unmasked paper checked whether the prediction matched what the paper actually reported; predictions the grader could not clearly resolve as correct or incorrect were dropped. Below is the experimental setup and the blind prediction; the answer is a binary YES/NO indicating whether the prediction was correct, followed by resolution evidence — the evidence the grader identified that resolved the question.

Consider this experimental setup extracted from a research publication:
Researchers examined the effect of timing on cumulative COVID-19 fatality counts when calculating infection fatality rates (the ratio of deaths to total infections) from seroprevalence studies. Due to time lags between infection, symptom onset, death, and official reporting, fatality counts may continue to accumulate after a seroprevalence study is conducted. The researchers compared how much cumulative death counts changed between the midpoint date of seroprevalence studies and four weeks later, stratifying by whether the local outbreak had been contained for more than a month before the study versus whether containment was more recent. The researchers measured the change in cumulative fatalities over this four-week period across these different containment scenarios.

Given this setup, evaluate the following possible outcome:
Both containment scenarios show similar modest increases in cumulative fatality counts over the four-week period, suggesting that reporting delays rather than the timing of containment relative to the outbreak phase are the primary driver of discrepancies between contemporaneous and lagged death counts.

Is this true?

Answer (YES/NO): NO